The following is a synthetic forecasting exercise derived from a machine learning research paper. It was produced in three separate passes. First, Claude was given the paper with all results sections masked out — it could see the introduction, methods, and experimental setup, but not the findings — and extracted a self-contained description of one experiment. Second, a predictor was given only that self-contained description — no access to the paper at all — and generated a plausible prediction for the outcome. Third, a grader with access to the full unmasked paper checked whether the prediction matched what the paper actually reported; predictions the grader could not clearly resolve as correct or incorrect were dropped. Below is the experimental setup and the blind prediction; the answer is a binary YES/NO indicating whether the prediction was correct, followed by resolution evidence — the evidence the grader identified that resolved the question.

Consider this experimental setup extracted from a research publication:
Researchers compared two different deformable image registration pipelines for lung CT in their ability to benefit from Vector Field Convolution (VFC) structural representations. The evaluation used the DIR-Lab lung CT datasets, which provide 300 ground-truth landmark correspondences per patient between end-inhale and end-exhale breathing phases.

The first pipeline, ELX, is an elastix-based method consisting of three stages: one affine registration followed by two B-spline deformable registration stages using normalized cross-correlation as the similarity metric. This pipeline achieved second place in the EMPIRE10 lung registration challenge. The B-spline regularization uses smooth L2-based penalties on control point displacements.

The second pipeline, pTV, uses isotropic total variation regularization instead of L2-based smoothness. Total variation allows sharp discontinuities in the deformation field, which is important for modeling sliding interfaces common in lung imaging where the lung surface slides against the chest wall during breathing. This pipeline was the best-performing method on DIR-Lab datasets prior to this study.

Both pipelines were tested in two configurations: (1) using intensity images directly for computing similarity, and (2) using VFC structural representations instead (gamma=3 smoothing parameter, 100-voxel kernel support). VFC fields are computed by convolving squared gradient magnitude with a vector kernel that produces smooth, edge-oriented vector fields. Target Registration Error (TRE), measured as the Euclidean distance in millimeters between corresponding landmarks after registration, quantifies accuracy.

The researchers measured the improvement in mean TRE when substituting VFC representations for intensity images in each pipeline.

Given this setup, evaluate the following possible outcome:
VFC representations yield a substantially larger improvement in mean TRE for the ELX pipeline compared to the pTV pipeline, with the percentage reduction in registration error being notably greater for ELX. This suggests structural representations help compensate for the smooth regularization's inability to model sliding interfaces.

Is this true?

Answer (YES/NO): YES